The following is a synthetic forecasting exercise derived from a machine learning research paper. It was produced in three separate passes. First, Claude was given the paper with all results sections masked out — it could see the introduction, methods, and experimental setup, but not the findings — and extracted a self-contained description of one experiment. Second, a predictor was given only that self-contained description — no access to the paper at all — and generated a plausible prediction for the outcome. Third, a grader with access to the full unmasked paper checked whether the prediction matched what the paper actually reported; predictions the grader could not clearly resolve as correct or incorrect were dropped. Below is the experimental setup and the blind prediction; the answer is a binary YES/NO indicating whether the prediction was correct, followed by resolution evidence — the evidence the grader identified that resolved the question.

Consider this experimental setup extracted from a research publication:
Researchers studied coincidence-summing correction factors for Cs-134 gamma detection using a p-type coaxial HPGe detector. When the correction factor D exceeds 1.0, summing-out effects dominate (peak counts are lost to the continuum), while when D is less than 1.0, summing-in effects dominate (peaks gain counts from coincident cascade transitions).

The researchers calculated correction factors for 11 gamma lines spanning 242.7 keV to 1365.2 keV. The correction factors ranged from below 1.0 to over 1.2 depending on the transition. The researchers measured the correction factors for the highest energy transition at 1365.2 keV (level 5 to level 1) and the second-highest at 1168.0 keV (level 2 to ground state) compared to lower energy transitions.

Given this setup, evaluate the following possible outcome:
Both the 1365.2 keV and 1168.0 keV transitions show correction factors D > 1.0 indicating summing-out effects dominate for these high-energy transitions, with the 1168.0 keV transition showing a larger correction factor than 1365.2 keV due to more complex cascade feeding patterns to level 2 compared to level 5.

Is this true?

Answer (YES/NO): NO